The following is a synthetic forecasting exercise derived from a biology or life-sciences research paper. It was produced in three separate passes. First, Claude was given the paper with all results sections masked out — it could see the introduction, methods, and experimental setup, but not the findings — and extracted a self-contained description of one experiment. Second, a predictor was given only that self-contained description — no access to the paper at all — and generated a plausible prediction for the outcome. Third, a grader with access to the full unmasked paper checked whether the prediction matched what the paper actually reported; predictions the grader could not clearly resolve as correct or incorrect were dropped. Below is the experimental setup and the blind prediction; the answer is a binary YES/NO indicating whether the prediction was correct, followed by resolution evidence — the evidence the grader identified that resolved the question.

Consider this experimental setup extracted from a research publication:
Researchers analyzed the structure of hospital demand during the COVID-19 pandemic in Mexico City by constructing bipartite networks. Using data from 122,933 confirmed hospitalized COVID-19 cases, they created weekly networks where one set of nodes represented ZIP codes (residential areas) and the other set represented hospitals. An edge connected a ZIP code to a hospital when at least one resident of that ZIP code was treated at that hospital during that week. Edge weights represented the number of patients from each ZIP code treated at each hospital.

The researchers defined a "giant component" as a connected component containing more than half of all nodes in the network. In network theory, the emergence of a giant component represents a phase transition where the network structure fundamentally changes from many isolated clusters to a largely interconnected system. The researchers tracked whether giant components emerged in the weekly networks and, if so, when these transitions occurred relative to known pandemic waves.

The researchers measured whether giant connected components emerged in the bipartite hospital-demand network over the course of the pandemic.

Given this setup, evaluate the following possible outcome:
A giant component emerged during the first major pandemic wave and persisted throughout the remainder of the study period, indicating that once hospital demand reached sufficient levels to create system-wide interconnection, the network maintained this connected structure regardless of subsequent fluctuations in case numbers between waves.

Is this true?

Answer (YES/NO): NO